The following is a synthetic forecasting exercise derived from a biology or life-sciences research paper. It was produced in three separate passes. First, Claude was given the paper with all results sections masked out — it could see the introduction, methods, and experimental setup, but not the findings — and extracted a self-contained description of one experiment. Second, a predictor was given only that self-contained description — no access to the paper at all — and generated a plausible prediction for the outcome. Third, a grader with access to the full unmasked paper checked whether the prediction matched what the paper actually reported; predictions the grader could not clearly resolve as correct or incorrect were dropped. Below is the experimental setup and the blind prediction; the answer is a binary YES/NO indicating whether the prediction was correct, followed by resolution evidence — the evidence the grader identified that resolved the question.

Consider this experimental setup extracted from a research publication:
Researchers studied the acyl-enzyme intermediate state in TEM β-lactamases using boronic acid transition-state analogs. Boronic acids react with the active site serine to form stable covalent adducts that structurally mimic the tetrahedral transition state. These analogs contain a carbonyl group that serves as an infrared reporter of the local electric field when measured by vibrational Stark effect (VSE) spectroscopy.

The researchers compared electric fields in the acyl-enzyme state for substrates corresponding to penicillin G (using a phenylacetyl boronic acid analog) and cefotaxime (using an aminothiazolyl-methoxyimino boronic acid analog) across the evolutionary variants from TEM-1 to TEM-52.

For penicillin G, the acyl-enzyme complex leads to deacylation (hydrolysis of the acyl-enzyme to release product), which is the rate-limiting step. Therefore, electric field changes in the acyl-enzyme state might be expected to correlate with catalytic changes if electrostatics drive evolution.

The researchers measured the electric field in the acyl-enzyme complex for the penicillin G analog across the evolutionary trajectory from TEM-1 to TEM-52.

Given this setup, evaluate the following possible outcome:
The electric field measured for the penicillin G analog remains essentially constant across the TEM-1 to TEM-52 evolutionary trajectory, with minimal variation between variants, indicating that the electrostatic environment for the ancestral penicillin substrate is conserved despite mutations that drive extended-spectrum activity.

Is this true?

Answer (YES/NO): YES